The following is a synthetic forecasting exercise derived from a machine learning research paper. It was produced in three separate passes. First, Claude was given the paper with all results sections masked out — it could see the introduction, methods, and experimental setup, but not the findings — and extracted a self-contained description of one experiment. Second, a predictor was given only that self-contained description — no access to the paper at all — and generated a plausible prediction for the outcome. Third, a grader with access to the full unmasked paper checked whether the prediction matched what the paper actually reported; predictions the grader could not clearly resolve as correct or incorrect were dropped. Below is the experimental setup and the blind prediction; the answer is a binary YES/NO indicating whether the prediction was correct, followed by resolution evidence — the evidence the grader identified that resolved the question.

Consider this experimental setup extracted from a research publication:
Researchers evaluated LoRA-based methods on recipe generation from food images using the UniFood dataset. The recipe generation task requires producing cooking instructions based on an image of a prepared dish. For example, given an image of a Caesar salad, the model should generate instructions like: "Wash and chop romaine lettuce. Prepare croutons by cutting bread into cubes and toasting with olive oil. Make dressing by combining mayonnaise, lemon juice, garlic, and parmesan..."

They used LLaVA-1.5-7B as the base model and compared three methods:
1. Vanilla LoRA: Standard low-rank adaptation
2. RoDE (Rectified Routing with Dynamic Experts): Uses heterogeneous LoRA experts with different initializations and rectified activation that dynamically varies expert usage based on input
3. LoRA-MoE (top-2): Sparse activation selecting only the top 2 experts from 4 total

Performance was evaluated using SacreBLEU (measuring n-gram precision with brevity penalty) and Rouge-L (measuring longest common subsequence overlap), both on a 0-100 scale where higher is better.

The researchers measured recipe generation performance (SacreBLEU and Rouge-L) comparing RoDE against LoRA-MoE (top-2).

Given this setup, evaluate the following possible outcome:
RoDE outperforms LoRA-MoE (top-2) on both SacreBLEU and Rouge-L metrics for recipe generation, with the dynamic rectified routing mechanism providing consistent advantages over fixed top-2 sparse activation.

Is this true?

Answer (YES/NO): YES